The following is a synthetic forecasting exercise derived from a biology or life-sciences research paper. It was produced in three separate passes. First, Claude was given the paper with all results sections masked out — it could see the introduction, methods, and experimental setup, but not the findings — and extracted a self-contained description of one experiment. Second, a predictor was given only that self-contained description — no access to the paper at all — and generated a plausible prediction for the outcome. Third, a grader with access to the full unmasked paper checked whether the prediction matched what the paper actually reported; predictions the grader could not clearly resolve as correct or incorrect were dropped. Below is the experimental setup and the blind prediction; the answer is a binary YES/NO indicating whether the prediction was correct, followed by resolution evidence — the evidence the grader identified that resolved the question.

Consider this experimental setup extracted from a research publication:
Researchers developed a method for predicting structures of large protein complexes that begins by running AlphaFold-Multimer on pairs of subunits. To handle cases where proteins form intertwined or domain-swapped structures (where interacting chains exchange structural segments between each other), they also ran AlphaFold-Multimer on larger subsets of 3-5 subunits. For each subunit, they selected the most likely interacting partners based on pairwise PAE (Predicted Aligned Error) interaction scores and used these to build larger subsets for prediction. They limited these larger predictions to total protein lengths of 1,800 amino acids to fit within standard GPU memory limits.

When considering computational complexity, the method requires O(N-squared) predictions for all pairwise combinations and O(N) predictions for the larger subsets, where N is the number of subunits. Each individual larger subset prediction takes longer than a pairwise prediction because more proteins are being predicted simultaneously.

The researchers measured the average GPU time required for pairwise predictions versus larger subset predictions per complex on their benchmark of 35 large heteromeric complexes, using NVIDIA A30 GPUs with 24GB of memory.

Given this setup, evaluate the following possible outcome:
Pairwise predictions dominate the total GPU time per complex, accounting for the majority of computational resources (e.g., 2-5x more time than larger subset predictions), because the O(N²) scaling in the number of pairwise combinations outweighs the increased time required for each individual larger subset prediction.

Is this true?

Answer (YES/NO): NO